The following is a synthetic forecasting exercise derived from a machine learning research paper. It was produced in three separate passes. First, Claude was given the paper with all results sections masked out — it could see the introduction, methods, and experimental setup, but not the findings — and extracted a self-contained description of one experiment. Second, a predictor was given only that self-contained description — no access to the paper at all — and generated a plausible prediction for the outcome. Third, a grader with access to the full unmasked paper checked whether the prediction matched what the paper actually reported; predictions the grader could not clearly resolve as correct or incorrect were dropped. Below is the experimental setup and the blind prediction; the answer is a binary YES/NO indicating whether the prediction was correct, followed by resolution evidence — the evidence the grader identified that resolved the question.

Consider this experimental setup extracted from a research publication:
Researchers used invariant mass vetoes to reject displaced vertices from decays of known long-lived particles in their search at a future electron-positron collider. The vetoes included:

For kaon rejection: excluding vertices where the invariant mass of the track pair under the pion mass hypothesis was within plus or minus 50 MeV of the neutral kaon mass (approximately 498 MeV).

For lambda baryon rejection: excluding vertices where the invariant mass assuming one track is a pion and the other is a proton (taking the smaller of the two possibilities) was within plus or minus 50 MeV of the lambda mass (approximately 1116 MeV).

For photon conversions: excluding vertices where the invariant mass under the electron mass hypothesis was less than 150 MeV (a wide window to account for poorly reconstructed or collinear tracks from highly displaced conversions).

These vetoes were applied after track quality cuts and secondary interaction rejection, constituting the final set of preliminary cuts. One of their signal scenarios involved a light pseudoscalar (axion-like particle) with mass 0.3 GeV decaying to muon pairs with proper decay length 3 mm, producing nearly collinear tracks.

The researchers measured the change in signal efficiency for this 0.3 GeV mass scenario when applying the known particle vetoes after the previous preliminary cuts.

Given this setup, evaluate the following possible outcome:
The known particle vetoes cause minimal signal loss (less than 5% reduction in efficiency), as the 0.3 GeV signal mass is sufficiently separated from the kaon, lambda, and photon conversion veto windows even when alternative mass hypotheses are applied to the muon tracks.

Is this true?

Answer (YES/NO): NO